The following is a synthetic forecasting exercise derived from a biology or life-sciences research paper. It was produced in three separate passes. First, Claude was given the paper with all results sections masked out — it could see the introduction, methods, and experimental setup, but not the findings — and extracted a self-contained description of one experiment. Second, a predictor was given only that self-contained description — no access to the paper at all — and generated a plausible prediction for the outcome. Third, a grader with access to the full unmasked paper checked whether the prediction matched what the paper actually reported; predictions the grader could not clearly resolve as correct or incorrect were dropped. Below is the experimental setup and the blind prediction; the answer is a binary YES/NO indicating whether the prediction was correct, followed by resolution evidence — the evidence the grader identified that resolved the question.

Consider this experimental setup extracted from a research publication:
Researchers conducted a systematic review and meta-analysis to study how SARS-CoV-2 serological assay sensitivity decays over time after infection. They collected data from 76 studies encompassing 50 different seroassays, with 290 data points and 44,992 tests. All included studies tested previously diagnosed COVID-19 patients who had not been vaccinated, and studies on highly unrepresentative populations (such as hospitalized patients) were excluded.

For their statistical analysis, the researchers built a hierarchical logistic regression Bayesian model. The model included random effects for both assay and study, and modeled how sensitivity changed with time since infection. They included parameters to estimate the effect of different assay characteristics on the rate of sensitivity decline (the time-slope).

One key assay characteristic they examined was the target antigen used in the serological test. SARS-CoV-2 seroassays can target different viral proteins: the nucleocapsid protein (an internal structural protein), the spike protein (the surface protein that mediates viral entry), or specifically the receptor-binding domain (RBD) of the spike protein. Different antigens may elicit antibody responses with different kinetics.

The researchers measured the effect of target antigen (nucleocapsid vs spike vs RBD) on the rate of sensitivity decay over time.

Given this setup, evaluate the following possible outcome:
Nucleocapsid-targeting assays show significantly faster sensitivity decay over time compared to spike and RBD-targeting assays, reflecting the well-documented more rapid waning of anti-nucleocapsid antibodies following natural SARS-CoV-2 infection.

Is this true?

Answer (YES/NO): YES